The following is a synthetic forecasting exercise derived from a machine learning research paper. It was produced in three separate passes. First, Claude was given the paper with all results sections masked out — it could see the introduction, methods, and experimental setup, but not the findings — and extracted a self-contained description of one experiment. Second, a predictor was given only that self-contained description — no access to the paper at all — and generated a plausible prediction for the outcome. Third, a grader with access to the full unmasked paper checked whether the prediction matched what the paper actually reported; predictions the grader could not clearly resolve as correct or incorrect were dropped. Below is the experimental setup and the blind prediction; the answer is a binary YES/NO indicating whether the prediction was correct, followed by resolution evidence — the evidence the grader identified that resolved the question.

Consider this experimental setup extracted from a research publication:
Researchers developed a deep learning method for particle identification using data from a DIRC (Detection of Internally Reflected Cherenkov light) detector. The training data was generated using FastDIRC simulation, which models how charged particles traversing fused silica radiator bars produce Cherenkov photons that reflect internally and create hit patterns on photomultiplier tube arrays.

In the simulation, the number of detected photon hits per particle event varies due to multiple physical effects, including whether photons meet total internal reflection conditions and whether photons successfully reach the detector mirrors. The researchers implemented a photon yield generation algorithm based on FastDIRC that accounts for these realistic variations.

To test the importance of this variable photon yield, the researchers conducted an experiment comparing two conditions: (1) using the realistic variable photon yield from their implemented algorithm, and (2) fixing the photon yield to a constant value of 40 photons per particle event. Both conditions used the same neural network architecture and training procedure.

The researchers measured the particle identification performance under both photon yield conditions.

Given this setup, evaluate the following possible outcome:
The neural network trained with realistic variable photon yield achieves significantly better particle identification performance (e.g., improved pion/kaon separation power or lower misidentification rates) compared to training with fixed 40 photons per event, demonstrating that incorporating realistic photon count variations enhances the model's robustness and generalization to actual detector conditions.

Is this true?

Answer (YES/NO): NO